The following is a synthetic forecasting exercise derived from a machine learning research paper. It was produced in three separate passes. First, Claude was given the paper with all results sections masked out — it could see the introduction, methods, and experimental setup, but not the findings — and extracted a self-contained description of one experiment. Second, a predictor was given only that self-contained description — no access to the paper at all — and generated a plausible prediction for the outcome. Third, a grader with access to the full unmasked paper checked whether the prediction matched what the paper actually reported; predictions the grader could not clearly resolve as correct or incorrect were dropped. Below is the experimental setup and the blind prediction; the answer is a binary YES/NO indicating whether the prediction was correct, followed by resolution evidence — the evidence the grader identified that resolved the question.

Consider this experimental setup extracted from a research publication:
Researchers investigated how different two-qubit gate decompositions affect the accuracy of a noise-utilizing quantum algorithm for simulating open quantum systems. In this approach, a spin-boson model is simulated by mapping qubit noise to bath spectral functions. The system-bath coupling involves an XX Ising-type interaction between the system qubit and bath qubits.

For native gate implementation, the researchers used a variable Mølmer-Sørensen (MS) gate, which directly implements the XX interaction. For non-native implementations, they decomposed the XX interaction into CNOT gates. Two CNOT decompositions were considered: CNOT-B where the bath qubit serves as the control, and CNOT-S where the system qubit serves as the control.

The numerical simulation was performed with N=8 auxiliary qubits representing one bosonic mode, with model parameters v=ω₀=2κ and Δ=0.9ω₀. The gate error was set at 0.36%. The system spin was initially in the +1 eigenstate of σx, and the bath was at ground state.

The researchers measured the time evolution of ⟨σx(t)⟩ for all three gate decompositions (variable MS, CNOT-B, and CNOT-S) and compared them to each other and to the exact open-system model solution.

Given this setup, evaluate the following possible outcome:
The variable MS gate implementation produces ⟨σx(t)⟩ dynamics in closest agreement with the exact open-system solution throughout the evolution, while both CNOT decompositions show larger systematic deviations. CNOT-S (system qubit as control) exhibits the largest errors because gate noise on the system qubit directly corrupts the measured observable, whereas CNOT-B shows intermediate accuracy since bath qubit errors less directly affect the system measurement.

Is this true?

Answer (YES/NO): NO